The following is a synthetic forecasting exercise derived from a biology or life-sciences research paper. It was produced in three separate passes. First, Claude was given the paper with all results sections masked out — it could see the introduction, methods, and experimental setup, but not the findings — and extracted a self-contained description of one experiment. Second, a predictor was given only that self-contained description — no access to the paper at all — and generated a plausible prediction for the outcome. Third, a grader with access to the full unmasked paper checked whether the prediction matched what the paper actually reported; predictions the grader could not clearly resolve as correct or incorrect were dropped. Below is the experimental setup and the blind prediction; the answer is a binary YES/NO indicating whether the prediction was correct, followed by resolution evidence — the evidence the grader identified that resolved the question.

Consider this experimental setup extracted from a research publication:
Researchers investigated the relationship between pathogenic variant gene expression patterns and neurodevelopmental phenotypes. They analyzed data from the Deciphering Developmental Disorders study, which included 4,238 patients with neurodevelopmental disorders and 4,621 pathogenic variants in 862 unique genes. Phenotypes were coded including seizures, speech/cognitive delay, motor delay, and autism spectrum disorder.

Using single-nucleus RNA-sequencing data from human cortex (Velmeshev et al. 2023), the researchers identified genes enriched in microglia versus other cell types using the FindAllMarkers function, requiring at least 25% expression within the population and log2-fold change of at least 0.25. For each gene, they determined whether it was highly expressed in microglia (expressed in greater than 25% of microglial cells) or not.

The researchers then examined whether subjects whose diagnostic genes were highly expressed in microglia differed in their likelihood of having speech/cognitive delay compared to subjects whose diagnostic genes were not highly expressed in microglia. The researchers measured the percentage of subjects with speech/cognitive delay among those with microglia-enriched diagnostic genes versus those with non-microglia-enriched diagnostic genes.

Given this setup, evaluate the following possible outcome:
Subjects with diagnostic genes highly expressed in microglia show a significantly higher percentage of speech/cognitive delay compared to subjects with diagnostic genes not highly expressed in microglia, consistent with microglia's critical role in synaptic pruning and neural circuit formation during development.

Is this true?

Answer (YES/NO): YES